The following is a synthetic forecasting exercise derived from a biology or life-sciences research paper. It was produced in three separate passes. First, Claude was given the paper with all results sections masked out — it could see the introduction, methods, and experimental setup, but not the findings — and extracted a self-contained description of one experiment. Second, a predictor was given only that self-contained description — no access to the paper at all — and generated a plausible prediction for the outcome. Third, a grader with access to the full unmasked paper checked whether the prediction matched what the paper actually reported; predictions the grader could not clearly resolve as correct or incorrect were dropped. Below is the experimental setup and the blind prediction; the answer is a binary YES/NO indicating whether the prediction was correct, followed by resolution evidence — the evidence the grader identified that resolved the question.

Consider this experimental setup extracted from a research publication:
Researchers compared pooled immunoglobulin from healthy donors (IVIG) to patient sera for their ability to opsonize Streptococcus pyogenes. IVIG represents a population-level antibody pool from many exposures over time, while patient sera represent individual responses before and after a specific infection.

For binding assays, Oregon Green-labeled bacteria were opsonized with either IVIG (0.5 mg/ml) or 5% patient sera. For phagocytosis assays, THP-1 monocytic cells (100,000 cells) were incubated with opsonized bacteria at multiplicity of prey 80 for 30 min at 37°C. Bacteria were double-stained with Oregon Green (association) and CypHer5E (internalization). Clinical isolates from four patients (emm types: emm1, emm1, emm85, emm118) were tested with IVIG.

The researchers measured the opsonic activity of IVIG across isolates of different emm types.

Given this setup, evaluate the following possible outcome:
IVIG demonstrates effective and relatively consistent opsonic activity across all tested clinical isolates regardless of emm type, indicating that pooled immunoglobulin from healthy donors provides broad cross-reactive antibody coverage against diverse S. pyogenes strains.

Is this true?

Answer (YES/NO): NO